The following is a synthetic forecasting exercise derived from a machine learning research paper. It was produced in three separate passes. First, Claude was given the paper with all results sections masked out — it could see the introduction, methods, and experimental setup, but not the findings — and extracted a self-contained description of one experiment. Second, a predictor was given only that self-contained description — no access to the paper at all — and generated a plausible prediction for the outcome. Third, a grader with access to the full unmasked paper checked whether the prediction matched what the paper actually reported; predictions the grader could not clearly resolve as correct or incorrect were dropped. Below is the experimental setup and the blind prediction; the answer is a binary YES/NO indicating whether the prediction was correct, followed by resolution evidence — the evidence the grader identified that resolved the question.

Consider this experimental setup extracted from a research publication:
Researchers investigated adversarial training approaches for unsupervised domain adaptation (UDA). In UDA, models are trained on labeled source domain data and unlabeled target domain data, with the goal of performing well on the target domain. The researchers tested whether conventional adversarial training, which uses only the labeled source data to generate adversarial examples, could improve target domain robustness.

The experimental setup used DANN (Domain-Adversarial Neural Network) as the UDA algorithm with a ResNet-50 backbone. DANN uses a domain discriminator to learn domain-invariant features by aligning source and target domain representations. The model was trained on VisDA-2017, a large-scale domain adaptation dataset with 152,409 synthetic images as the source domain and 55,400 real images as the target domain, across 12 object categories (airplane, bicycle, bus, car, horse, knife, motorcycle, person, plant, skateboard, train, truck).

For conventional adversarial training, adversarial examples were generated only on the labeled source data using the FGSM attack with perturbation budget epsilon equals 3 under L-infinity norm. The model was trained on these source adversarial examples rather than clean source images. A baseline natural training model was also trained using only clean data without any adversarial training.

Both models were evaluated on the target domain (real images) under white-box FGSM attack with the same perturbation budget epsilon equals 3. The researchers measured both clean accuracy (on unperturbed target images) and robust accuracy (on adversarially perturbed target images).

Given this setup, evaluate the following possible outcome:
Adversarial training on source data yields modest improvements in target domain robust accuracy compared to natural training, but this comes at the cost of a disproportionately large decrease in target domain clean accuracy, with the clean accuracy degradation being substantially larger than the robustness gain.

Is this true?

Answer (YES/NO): YES